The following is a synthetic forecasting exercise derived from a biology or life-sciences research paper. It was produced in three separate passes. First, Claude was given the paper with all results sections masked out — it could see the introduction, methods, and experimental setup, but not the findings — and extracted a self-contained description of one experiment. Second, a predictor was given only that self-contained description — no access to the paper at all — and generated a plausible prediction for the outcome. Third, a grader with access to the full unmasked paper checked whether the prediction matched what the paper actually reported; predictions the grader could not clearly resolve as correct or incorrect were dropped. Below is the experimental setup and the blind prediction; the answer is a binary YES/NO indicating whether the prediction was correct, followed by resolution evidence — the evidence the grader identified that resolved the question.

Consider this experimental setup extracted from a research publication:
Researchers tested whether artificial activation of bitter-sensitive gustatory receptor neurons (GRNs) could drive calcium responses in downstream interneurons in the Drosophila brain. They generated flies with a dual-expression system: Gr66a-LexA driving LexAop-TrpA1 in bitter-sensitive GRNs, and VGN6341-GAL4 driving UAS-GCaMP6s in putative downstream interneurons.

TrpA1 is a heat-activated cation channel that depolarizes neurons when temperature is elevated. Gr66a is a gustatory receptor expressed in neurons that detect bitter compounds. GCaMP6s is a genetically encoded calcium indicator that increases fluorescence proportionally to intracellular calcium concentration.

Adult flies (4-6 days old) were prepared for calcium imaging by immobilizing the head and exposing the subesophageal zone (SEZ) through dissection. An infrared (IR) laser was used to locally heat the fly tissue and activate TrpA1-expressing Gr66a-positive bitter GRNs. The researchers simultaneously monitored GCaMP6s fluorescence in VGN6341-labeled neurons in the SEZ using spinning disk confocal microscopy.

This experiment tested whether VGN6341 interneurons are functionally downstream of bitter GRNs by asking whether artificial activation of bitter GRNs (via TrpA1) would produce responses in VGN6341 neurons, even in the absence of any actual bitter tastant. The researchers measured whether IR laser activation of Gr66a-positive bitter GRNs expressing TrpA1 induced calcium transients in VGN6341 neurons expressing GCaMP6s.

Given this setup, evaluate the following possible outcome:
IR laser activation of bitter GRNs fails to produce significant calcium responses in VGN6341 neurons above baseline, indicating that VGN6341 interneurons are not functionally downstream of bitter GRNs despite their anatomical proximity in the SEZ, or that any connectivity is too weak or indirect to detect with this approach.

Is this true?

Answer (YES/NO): NO